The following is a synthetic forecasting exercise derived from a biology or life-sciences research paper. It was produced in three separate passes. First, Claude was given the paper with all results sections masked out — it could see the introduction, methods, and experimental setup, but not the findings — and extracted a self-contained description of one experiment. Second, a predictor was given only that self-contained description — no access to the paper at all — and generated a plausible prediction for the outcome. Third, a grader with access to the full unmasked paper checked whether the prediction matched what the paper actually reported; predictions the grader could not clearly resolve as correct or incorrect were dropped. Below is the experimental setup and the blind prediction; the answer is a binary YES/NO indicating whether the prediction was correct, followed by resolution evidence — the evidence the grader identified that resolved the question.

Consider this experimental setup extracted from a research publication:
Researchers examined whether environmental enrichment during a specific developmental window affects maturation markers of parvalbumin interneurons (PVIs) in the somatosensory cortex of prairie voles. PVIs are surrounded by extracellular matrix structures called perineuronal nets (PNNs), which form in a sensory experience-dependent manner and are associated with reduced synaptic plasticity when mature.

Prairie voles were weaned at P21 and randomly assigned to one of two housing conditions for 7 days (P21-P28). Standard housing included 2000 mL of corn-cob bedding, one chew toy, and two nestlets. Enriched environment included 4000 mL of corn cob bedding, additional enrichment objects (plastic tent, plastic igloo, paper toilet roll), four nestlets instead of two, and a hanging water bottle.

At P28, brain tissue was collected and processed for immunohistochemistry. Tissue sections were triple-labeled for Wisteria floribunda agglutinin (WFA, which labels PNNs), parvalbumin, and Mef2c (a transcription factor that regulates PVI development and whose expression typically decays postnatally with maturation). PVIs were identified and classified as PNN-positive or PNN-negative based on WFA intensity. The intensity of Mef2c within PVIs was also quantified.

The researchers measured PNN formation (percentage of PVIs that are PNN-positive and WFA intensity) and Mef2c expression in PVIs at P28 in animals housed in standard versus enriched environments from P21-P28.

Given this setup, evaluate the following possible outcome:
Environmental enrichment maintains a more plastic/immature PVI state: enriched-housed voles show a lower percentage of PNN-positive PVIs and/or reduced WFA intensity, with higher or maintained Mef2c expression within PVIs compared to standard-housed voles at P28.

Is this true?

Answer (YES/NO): NO